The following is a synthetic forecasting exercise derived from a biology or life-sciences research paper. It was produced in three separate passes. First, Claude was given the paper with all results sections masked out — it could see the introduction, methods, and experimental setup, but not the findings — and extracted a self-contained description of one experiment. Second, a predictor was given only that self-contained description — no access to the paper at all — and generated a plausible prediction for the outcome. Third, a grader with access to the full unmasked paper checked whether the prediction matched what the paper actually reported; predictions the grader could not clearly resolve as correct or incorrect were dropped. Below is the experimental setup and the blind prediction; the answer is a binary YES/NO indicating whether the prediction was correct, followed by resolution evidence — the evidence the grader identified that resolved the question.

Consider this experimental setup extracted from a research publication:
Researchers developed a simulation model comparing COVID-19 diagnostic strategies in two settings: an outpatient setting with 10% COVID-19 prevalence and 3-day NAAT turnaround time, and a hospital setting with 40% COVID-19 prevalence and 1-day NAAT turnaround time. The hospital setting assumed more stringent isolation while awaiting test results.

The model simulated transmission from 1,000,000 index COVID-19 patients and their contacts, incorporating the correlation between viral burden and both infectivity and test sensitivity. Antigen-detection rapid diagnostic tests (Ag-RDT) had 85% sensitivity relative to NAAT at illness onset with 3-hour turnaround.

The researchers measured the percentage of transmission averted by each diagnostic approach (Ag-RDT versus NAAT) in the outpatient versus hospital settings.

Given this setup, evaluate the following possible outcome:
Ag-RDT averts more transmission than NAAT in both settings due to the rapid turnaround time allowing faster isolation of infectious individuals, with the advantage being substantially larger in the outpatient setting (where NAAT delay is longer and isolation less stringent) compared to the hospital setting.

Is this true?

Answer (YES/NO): NO